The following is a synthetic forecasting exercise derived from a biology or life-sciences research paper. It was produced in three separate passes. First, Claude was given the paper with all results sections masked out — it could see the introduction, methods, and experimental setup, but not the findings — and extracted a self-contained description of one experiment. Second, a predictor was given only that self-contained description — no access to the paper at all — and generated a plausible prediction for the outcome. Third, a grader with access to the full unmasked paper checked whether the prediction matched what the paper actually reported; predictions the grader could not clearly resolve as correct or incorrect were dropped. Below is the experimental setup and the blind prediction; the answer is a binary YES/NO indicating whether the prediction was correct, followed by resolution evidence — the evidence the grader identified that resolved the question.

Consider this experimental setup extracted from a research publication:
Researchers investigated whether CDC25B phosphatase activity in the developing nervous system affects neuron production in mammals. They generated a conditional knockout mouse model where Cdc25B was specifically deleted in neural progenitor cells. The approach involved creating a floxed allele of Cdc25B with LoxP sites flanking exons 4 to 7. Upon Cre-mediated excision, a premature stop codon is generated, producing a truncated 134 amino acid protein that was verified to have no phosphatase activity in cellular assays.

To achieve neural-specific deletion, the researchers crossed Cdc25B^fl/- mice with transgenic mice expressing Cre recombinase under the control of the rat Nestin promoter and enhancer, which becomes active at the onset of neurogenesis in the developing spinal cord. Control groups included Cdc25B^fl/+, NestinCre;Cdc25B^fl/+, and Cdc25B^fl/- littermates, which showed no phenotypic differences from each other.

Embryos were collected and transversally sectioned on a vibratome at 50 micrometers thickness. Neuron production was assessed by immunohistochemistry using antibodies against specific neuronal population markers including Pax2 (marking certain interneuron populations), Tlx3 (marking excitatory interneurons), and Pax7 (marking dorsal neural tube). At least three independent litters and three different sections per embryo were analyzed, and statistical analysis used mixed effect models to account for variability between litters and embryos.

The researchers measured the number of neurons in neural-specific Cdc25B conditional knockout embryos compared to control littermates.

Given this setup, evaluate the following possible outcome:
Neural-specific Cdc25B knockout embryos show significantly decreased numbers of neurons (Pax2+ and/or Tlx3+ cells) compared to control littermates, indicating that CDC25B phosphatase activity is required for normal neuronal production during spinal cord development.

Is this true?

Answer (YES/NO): YES